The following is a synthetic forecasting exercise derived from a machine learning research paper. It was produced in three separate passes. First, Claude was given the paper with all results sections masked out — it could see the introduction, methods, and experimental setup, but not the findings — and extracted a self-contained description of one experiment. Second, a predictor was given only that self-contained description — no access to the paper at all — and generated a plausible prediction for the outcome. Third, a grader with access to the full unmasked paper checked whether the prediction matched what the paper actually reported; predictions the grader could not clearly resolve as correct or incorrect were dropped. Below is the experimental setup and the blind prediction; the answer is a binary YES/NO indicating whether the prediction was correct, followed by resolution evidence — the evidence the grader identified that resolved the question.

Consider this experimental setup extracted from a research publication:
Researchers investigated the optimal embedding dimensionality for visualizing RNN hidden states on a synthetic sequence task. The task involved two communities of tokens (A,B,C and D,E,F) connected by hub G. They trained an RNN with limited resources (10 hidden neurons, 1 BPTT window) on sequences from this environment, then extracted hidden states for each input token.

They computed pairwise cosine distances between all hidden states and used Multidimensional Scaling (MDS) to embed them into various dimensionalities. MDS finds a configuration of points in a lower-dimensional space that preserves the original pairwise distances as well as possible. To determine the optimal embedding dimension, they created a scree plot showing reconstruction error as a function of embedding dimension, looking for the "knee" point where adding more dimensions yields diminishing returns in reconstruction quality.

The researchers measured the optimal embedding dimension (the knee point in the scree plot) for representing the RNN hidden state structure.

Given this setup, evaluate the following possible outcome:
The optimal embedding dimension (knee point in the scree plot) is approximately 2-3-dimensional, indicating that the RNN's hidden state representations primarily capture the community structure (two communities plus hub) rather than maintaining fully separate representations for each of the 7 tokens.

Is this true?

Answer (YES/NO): YES